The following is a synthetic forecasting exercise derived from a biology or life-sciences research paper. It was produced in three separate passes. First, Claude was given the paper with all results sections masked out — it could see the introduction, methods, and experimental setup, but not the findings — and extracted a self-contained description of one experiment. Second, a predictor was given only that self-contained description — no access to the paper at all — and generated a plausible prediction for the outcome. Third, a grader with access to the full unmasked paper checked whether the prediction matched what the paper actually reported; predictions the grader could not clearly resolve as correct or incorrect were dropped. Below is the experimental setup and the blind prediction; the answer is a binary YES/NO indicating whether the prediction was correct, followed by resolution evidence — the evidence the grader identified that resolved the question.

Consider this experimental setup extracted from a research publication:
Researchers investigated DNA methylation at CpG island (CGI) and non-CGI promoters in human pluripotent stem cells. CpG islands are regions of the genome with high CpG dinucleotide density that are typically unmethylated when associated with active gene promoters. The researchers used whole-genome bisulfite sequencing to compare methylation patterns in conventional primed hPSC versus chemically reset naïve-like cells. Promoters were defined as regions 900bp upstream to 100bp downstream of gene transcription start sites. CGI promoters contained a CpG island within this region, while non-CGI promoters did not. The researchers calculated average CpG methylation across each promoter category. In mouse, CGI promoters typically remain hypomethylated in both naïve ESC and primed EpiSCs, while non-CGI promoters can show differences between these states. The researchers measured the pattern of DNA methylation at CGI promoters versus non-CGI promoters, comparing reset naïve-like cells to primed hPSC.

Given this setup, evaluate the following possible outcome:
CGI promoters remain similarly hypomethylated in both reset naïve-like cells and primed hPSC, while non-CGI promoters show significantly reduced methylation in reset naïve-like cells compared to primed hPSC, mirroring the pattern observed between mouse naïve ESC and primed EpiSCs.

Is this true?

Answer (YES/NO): NO